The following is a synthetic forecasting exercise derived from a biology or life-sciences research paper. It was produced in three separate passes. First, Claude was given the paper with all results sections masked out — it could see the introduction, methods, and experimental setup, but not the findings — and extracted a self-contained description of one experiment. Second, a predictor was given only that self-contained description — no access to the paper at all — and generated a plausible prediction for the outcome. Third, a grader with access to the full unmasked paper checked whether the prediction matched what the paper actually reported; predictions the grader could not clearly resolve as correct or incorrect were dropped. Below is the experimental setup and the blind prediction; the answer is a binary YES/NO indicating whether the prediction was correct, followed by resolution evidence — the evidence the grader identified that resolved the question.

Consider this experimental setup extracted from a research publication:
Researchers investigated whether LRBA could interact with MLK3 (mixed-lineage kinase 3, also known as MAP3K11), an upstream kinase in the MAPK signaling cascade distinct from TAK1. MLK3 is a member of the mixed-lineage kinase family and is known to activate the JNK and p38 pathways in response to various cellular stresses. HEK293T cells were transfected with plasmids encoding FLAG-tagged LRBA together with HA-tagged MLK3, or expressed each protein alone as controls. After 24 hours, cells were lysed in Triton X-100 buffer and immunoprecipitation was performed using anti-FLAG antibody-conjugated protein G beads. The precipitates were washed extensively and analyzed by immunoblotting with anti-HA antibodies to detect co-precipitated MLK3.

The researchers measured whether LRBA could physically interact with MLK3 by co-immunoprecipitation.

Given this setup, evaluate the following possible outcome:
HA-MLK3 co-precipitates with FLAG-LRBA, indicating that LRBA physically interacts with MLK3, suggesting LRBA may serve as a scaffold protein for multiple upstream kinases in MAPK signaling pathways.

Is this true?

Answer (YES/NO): YES